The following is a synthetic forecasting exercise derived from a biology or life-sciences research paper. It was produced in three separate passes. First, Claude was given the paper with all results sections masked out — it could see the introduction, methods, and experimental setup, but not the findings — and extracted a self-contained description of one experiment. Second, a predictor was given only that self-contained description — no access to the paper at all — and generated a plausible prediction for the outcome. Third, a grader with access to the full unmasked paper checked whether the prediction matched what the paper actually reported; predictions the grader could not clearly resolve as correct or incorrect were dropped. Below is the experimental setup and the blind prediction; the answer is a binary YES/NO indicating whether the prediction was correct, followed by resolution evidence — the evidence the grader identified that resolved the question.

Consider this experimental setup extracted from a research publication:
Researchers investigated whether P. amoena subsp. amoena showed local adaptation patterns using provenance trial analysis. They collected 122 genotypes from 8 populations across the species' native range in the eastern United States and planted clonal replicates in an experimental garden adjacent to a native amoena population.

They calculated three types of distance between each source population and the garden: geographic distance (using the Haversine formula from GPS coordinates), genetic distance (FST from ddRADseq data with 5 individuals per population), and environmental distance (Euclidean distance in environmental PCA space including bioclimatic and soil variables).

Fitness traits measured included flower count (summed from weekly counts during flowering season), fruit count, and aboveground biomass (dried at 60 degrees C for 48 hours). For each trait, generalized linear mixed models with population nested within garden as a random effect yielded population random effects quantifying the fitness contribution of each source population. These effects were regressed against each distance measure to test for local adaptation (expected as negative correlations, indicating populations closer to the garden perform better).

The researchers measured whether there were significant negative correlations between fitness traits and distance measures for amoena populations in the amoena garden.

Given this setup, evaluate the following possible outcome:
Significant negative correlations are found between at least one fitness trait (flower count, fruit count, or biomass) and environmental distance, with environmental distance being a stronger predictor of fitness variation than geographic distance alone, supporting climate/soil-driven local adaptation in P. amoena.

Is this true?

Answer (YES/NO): NO